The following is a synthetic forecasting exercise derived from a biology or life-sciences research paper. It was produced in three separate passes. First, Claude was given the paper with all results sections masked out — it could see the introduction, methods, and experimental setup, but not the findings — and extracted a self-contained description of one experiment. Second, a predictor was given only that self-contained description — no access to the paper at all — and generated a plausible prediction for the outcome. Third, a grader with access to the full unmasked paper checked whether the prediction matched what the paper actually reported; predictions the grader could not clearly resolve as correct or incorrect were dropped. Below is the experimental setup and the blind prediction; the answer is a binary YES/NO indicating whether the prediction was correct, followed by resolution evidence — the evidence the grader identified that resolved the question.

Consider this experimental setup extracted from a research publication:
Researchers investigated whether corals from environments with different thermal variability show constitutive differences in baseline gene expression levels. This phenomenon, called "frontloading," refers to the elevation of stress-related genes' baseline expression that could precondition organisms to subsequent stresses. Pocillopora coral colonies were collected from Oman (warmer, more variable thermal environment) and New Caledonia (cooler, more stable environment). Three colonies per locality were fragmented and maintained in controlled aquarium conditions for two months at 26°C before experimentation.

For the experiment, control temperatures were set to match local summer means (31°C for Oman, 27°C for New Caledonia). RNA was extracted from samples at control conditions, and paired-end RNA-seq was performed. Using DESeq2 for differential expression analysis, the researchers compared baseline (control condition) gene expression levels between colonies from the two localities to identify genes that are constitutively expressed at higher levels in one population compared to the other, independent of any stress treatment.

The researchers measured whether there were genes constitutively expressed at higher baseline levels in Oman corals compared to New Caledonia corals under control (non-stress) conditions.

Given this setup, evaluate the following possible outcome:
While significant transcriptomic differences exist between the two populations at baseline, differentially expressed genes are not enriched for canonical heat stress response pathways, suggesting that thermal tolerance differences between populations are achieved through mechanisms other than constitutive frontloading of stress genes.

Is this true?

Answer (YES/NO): NO